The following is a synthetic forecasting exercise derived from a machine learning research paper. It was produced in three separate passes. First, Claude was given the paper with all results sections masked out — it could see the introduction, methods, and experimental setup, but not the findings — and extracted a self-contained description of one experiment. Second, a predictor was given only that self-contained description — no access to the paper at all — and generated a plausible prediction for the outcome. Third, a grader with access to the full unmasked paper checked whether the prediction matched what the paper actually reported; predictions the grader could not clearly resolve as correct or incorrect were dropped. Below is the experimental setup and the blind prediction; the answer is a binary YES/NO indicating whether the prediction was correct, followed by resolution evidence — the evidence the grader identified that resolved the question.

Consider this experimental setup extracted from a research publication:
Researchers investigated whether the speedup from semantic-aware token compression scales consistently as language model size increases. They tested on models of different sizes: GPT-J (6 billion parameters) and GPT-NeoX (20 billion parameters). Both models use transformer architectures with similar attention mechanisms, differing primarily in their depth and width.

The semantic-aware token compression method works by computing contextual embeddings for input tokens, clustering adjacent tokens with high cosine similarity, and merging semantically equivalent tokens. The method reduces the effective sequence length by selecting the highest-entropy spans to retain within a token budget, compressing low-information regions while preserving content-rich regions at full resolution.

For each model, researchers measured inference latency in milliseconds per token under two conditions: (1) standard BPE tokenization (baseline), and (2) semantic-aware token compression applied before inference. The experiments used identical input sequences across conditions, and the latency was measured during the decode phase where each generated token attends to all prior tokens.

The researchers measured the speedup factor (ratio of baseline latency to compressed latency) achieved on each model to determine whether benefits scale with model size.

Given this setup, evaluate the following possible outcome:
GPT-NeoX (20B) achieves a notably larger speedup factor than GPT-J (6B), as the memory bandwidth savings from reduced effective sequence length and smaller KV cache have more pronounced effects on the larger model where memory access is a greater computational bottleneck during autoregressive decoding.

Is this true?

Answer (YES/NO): NO